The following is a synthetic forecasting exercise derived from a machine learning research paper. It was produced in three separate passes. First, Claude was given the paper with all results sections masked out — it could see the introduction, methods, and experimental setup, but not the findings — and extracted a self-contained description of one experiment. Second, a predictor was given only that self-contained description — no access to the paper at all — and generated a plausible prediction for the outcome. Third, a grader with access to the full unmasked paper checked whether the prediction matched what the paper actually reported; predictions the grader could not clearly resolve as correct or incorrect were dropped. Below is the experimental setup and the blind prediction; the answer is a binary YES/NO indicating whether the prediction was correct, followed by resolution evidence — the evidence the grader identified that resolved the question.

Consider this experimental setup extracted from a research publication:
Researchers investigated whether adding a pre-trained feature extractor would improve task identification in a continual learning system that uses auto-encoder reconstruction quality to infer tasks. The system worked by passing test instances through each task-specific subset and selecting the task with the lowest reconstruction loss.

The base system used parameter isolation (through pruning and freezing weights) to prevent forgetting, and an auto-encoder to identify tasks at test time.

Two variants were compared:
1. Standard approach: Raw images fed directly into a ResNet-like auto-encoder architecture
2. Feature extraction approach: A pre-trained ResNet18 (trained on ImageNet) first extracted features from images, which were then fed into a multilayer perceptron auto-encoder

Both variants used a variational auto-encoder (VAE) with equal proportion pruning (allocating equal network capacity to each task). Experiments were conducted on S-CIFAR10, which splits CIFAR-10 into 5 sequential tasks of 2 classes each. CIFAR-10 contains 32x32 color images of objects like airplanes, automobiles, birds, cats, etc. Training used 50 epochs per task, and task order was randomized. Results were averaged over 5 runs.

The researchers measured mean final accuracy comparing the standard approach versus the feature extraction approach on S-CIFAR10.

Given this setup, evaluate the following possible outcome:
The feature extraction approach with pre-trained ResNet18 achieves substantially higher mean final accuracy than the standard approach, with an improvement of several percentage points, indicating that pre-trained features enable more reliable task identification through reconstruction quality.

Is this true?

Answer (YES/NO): YES